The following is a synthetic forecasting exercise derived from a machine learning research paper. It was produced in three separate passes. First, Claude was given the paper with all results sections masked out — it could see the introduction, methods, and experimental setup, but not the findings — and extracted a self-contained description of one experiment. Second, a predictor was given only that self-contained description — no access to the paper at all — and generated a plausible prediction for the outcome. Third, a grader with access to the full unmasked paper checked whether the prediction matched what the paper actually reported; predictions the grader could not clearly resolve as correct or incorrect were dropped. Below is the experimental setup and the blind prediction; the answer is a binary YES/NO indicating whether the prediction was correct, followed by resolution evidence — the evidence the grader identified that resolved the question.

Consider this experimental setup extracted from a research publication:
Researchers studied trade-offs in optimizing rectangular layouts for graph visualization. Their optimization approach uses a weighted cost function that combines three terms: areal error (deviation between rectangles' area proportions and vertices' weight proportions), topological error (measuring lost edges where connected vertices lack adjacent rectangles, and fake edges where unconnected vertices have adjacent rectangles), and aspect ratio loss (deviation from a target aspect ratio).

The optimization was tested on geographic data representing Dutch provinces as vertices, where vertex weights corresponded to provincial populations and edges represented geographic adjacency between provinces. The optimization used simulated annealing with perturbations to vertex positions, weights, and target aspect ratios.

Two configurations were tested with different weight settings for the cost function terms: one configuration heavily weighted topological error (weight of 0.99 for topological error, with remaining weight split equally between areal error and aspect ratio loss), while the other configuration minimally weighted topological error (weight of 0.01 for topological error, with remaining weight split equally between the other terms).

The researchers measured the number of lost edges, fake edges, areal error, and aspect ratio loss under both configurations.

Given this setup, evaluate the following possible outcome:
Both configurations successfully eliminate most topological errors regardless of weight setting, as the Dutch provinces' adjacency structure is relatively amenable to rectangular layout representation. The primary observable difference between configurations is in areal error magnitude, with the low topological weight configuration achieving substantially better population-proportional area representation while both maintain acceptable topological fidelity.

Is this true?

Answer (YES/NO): NO